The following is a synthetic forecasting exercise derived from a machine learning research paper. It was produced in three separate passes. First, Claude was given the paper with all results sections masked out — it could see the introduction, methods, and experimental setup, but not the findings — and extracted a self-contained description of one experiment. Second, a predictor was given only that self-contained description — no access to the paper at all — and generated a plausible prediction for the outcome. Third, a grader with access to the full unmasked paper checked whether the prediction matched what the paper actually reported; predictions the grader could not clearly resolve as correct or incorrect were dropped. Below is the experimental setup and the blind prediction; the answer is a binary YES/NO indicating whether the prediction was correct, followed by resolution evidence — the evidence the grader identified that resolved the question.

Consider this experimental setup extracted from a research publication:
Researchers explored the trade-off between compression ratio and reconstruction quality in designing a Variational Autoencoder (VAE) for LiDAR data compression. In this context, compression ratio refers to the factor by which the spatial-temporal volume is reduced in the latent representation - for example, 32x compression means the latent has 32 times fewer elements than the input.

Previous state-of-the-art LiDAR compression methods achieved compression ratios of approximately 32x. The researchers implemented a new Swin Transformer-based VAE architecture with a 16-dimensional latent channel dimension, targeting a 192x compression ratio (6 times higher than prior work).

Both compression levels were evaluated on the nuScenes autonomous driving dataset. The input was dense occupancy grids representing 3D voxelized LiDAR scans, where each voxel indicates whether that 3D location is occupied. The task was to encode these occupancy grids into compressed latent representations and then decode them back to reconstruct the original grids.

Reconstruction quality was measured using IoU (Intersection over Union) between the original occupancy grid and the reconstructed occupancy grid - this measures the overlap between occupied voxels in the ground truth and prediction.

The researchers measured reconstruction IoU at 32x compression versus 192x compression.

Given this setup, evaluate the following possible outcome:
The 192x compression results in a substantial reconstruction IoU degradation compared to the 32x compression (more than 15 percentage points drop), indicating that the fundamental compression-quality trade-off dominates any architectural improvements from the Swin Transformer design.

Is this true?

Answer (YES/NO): NO